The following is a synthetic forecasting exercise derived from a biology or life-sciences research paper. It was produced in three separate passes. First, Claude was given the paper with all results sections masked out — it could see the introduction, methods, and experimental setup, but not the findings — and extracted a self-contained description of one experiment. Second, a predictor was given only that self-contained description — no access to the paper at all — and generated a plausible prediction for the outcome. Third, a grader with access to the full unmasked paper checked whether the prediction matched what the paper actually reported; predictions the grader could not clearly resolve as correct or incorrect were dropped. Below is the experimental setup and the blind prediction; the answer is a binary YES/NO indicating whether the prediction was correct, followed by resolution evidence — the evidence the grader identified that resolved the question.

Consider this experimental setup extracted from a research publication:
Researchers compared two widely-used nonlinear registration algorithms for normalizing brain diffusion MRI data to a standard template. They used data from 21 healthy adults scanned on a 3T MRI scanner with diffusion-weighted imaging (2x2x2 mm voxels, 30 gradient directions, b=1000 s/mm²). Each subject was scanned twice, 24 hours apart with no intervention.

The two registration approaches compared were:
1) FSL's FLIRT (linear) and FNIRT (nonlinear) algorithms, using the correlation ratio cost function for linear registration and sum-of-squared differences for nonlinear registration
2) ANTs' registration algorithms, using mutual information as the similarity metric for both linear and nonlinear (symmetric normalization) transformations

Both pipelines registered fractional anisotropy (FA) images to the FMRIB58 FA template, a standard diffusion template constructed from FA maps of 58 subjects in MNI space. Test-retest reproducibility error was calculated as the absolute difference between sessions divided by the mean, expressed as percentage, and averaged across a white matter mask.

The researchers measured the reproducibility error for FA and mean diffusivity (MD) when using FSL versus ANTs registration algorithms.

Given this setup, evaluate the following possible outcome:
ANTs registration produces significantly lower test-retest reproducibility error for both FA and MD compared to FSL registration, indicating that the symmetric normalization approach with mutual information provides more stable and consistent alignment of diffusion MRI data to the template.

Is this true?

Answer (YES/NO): YES